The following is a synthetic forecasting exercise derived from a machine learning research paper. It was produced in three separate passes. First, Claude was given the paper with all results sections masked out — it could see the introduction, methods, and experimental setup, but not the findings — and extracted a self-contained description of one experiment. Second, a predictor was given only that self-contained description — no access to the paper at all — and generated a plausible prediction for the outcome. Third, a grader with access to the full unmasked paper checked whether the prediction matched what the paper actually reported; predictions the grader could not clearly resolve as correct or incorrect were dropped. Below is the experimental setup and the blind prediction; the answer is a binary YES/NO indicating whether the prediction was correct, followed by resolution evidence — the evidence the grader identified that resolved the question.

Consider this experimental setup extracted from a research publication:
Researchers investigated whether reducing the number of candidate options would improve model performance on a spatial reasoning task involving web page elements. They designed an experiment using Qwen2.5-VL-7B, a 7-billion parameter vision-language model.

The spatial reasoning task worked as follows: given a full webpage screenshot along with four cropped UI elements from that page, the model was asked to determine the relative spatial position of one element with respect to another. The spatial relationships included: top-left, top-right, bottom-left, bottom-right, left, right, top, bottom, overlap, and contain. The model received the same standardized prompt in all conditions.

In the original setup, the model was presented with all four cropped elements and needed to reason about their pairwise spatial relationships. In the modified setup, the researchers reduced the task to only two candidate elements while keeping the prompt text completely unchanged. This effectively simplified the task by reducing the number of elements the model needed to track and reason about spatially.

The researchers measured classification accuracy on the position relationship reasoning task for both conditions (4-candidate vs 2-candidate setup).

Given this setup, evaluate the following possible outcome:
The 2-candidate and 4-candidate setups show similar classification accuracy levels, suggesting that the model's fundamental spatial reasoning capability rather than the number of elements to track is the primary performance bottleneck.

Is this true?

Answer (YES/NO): NO